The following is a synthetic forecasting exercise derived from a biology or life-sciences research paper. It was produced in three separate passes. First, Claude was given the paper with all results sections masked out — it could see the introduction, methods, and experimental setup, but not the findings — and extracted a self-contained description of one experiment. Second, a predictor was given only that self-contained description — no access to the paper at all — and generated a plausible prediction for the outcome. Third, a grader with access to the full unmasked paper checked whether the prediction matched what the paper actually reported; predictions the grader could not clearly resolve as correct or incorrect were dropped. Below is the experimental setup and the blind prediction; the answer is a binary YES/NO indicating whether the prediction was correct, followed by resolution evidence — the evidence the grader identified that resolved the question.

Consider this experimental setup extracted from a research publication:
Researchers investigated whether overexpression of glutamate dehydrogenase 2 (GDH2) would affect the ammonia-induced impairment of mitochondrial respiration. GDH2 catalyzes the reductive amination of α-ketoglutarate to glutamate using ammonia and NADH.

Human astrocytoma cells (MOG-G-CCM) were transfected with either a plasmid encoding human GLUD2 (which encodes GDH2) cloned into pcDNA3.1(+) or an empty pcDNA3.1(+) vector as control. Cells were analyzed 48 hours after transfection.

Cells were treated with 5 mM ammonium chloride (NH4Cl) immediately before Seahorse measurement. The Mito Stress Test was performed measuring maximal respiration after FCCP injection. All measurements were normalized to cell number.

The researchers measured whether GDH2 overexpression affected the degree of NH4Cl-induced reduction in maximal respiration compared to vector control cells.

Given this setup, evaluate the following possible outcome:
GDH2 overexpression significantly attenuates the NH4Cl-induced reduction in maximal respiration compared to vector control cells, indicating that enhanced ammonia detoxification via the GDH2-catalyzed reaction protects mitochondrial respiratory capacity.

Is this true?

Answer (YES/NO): NO